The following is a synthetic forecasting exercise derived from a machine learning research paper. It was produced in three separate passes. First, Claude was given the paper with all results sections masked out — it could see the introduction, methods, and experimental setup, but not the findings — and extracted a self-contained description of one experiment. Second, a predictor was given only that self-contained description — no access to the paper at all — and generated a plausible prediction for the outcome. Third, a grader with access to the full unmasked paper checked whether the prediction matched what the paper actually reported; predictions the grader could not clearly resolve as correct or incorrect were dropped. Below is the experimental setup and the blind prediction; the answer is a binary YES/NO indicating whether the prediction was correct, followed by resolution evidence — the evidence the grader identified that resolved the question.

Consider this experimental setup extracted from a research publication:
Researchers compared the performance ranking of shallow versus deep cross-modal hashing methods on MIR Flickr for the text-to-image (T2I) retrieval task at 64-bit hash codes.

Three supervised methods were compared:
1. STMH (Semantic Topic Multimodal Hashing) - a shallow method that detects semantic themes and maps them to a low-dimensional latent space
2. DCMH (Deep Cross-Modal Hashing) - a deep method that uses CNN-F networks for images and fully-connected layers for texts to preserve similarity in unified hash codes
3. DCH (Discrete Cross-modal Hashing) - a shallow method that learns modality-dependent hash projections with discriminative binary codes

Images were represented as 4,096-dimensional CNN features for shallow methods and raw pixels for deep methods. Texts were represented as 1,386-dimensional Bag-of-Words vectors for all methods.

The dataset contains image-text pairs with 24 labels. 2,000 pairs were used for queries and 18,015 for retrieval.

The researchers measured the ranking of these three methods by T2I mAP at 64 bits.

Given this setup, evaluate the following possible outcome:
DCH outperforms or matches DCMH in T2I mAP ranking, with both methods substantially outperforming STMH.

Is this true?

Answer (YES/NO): NO